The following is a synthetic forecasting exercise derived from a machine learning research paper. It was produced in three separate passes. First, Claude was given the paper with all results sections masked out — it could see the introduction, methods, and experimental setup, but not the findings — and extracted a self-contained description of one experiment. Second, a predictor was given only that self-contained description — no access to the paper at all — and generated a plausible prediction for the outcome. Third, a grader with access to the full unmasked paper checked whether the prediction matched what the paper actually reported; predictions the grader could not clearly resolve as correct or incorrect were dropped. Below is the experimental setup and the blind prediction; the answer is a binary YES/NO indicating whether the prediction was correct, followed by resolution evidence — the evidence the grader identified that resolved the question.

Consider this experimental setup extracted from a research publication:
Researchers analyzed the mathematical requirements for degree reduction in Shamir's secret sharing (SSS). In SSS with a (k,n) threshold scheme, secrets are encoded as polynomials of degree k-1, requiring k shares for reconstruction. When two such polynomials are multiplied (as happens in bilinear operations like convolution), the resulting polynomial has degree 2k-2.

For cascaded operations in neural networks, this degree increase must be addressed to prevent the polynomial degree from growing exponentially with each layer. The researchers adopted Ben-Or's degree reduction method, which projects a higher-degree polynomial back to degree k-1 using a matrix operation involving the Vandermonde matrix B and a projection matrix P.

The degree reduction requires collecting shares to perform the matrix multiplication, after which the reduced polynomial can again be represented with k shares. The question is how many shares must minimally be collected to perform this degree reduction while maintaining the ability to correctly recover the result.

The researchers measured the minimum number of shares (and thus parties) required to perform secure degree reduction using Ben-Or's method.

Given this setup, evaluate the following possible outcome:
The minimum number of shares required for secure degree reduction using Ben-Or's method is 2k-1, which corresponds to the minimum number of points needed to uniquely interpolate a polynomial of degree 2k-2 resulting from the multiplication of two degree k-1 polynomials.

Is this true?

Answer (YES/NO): YES